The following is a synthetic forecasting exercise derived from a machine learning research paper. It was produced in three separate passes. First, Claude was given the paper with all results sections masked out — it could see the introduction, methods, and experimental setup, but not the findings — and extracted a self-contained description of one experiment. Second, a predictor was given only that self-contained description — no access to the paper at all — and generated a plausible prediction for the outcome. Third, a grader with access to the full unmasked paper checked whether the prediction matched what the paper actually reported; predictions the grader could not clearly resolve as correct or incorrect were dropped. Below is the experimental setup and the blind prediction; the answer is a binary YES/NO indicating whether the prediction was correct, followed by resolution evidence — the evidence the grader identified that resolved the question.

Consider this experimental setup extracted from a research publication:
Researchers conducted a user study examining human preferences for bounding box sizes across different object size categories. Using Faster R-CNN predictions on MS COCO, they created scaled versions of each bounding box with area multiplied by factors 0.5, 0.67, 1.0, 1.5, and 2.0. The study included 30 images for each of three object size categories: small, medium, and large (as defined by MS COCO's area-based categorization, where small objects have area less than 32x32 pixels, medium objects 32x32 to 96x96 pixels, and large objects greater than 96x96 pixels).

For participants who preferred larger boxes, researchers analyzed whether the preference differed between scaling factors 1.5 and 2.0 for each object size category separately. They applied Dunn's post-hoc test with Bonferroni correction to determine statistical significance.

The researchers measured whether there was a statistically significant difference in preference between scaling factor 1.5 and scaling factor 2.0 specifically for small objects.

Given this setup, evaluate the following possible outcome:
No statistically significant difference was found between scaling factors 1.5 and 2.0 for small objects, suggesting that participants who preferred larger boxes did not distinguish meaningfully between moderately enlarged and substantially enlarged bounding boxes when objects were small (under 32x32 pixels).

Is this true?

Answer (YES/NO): NO